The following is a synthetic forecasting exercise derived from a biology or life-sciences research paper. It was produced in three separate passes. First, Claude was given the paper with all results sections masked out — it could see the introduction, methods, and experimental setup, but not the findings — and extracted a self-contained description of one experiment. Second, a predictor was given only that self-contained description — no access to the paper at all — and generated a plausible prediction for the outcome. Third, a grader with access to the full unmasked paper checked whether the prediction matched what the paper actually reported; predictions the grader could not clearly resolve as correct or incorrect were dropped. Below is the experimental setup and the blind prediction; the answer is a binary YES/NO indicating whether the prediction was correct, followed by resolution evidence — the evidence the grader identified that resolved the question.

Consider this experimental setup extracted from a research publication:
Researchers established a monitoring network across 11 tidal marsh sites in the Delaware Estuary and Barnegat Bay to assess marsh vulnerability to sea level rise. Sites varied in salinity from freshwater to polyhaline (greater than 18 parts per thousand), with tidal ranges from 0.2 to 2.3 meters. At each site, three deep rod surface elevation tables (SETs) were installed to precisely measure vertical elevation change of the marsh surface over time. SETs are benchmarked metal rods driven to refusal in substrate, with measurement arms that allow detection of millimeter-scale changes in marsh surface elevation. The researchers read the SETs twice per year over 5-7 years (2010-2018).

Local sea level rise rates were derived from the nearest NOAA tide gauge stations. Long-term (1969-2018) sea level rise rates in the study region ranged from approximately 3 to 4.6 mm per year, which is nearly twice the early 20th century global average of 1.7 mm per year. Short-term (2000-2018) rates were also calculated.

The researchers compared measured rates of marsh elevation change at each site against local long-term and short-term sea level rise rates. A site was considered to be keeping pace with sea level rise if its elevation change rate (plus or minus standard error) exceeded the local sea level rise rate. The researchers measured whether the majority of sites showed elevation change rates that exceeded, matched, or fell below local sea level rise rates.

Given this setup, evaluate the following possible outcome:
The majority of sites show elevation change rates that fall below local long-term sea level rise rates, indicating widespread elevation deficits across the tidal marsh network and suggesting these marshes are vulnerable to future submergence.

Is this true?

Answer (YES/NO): YES